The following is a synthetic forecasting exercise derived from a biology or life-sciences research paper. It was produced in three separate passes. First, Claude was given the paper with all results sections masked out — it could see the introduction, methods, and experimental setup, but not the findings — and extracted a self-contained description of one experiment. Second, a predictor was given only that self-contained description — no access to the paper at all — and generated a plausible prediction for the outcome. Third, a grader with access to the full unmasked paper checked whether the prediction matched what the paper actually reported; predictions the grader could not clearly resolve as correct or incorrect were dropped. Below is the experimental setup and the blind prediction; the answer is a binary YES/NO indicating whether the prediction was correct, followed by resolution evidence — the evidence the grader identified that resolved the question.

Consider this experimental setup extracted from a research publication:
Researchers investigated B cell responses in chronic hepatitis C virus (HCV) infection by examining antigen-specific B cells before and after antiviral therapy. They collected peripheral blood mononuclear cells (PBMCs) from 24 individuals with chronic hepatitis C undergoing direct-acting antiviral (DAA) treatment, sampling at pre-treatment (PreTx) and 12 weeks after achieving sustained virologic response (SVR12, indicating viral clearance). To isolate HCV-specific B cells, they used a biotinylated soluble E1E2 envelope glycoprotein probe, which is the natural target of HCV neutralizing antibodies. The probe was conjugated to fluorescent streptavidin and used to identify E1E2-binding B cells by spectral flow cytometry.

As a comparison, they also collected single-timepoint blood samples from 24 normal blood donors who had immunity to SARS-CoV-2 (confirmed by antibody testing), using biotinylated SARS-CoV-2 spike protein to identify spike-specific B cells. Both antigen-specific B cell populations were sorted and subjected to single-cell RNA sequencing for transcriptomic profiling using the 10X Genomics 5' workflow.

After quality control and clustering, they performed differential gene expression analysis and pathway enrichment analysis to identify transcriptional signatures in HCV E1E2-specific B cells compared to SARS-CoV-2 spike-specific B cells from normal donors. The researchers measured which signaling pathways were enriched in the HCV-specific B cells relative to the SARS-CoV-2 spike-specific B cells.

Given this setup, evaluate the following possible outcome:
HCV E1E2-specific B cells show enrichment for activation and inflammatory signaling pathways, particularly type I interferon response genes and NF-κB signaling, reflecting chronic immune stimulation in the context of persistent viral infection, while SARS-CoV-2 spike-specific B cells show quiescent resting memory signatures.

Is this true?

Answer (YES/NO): NO